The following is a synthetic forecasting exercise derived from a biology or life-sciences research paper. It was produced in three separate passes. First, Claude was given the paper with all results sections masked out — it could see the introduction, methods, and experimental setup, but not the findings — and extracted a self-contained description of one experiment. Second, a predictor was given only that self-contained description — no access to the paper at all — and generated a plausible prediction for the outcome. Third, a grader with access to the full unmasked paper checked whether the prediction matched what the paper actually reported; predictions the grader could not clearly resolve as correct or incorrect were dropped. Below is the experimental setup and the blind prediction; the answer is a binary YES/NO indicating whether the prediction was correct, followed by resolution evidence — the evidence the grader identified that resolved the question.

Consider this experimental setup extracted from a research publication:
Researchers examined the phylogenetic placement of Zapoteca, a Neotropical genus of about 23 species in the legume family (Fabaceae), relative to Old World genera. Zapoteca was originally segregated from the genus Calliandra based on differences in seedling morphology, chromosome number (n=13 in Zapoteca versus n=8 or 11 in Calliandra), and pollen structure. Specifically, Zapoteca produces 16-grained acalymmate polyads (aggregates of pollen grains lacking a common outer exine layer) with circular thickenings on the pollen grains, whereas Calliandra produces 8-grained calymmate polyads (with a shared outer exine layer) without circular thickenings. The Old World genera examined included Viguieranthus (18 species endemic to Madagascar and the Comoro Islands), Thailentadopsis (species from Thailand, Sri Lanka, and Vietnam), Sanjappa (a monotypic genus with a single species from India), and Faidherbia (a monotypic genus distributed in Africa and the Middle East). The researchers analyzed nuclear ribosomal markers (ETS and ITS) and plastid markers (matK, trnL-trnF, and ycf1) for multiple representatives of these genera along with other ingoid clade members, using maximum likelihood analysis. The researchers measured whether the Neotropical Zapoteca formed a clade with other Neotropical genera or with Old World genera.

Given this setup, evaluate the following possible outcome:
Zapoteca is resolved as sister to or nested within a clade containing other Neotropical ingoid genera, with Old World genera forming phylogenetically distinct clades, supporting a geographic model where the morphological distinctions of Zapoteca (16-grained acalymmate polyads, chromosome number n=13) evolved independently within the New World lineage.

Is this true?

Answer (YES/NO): NO